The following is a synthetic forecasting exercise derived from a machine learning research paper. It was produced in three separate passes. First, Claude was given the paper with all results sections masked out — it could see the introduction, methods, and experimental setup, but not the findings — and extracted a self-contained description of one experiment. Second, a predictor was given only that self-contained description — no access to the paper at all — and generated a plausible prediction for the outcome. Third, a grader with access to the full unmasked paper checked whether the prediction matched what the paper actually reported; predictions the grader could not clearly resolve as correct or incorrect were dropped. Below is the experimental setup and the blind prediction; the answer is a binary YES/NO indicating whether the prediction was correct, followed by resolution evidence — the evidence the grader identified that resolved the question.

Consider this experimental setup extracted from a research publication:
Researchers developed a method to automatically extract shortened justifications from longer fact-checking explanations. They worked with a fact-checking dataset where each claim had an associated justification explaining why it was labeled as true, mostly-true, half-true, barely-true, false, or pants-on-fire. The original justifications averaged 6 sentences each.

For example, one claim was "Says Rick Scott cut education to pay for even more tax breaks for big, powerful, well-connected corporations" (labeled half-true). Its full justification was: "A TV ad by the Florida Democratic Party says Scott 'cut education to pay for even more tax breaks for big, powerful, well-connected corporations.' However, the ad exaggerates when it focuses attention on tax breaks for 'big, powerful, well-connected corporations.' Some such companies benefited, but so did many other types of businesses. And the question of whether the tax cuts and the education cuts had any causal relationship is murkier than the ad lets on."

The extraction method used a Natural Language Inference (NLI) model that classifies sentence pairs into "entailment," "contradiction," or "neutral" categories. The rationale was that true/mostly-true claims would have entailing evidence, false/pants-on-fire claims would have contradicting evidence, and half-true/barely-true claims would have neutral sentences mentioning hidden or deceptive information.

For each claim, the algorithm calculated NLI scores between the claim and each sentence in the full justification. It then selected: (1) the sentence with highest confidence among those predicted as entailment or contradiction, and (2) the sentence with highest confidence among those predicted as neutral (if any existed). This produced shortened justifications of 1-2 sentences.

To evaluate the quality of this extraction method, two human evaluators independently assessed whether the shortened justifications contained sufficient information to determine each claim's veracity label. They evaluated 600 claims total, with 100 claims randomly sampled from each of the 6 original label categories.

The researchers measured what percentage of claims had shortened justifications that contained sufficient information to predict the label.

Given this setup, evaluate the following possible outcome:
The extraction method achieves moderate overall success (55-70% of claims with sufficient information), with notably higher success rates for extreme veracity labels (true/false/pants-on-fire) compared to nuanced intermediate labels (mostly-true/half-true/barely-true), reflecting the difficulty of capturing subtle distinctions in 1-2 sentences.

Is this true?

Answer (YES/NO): NO